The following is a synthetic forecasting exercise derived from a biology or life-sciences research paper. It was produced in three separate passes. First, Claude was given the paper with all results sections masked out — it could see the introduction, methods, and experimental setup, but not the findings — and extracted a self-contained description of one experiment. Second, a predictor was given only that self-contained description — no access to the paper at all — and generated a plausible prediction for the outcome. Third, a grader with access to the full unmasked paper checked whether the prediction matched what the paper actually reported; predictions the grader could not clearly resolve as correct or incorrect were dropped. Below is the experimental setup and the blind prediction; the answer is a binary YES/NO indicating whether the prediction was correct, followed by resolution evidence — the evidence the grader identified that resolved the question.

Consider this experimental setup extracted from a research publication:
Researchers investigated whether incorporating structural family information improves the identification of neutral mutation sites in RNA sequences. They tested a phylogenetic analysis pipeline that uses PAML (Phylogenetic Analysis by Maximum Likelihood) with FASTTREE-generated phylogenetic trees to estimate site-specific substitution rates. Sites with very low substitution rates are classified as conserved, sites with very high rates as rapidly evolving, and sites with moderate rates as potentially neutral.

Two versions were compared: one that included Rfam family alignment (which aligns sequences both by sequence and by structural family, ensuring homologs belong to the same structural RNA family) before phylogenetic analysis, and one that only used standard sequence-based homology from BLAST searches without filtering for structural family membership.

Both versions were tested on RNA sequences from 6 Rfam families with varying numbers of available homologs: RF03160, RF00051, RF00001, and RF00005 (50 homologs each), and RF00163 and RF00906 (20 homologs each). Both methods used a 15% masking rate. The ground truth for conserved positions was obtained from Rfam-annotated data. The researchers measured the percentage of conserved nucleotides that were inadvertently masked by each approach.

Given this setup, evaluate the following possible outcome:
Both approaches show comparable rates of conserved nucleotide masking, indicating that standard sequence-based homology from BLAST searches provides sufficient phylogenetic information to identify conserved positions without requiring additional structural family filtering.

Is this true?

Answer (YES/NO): NO